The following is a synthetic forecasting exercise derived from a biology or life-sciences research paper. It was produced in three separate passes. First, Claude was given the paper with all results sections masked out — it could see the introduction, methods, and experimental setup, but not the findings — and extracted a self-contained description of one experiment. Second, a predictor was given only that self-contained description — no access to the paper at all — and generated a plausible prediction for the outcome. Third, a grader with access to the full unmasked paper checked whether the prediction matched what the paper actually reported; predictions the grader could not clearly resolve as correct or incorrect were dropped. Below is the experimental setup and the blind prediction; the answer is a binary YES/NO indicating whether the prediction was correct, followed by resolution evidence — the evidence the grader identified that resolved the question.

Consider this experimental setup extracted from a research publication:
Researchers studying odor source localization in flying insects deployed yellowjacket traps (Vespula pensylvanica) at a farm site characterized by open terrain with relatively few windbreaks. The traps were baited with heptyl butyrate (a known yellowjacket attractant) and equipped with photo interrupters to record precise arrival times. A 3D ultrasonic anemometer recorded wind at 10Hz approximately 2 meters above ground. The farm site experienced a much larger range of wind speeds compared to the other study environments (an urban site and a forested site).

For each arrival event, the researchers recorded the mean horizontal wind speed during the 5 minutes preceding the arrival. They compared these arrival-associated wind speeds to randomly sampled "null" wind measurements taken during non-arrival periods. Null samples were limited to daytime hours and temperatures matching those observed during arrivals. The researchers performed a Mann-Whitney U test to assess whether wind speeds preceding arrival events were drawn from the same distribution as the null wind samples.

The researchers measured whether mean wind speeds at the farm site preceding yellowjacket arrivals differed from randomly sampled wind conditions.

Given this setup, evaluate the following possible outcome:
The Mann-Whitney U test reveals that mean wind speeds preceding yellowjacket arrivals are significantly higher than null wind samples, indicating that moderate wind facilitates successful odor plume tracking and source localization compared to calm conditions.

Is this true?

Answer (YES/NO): YES